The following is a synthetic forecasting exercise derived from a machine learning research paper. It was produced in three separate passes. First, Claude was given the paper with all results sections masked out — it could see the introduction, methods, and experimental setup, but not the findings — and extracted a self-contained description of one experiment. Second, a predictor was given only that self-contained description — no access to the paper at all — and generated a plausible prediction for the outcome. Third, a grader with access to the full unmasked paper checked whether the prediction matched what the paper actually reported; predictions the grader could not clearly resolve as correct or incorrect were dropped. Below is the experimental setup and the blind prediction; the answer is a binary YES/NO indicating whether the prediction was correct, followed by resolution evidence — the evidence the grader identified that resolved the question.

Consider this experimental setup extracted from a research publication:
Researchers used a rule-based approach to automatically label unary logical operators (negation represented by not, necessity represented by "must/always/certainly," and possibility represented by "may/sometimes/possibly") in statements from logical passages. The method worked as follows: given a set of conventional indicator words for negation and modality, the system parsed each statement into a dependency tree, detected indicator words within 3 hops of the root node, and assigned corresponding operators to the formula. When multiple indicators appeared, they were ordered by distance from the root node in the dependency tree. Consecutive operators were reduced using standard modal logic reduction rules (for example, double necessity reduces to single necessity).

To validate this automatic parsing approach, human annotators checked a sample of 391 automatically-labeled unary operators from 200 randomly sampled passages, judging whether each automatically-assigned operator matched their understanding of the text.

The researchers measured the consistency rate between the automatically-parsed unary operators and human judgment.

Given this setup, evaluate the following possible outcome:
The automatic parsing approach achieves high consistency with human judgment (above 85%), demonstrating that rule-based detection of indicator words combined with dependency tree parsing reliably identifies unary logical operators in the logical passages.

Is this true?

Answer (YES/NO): YES